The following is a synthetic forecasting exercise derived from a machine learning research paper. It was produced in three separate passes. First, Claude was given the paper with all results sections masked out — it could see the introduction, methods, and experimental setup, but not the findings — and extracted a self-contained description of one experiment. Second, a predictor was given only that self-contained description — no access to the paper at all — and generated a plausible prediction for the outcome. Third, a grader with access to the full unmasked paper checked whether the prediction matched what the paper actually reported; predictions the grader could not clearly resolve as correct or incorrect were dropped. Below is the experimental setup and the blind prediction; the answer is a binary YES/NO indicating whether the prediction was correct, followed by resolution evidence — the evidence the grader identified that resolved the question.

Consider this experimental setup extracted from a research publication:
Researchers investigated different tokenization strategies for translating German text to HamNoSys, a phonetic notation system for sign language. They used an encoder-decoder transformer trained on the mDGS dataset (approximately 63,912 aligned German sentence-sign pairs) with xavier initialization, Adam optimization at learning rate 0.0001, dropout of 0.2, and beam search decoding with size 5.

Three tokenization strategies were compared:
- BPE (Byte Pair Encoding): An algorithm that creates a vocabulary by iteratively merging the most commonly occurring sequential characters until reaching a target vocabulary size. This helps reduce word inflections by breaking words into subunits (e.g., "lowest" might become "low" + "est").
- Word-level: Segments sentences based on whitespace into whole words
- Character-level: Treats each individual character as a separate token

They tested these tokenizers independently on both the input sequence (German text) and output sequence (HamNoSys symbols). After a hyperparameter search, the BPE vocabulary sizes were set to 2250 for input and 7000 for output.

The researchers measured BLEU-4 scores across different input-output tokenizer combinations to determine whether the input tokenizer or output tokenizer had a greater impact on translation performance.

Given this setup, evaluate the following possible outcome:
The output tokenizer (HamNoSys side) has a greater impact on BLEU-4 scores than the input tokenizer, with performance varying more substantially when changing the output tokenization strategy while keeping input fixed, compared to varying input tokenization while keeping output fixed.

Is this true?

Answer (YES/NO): YES